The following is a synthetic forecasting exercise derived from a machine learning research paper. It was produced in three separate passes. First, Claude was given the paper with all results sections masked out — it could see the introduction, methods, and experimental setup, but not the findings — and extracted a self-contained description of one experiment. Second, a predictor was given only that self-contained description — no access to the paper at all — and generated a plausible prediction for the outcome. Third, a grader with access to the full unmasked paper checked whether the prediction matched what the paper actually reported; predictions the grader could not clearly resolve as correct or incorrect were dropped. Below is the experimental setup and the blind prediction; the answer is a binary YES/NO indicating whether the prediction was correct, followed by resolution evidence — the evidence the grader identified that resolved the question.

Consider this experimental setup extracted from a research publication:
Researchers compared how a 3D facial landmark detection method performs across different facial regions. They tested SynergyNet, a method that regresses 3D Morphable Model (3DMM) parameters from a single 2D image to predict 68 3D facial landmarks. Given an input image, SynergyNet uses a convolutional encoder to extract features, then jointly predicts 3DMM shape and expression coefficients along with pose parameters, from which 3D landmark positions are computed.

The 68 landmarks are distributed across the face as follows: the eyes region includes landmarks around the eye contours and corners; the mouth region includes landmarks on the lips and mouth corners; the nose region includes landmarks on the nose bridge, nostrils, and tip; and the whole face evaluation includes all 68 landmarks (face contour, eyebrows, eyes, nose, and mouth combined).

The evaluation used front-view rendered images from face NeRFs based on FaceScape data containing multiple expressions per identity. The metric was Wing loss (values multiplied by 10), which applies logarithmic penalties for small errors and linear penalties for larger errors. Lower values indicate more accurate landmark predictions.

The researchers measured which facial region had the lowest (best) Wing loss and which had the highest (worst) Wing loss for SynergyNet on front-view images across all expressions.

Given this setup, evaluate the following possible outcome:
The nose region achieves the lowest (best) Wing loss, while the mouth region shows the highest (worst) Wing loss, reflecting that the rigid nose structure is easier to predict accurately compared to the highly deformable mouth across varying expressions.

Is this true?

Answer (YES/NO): NO